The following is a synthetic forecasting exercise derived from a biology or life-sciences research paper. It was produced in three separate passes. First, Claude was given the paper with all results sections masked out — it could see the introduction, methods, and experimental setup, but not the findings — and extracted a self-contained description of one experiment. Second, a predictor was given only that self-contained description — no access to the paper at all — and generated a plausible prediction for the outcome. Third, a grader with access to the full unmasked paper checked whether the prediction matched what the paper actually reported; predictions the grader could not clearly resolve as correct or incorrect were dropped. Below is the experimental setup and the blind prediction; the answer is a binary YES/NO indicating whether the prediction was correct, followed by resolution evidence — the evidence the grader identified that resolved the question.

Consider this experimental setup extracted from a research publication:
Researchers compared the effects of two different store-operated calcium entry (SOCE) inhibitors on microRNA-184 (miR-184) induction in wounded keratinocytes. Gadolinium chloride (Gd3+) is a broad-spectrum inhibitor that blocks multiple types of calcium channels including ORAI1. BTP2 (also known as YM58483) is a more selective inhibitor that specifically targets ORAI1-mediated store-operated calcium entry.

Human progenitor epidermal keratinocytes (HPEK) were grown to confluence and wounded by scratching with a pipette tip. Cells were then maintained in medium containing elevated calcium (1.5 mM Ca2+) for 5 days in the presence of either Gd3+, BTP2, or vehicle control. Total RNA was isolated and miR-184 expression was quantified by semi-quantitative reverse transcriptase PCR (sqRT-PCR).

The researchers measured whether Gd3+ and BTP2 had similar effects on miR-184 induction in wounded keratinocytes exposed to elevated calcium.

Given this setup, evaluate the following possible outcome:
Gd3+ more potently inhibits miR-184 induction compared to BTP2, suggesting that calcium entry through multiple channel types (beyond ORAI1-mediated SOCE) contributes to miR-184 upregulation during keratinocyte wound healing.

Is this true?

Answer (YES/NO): NO